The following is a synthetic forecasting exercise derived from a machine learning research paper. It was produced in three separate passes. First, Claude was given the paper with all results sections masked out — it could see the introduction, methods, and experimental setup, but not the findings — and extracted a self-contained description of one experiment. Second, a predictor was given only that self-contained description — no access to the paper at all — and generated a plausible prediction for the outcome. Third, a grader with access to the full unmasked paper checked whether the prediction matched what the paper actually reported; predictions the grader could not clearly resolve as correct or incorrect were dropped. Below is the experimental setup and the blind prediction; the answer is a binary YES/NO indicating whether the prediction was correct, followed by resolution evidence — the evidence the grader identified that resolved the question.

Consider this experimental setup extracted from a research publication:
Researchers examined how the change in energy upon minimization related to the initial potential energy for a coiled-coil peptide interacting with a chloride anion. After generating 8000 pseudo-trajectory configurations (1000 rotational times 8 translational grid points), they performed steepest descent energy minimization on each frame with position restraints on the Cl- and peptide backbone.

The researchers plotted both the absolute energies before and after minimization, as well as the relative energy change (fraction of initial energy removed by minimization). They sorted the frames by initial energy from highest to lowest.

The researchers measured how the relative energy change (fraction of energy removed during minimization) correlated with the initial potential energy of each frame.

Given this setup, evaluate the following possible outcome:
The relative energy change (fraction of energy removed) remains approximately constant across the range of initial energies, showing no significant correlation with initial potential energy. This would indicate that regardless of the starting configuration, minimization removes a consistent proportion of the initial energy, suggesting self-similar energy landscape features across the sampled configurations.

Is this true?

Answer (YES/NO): NO